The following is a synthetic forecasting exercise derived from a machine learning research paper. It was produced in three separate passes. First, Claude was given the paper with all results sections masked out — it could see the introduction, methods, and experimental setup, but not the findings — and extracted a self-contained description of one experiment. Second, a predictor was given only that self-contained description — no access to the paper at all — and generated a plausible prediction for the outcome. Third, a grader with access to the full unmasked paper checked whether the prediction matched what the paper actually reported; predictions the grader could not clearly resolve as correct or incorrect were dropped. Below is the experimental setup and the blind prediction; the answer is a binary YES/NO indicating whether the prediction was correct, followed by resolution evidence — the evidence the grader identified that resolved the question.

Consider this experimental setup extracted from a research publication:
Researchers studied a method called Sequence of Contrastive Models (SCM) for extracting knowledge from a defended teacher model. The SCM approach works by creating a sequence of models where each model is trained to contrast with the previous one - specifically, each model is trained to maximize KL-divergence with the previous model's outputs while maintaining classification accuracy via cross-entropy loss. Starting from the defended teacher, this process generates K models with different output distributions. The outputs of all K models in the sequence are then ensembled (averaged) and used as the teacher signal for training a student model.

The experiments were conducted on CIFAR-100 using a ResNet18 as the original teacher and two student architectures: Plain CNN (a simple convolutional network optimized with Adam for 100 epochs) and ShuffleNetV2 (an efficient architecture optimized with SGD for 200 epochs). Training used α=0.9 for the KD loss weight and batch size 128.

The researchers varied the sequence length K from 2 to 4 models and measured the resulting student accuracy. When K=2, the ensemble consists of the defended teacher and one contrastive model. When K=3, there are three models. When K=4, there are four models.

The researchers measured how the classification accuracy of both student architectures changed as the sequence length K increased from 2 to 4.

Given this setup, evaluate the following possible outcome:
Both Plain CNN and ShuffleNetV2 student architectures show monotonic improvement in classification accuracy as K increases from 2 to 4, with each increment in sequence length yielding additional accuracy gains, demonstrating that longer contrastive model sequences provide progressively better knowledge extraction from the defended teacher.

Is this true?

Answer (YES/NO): NO